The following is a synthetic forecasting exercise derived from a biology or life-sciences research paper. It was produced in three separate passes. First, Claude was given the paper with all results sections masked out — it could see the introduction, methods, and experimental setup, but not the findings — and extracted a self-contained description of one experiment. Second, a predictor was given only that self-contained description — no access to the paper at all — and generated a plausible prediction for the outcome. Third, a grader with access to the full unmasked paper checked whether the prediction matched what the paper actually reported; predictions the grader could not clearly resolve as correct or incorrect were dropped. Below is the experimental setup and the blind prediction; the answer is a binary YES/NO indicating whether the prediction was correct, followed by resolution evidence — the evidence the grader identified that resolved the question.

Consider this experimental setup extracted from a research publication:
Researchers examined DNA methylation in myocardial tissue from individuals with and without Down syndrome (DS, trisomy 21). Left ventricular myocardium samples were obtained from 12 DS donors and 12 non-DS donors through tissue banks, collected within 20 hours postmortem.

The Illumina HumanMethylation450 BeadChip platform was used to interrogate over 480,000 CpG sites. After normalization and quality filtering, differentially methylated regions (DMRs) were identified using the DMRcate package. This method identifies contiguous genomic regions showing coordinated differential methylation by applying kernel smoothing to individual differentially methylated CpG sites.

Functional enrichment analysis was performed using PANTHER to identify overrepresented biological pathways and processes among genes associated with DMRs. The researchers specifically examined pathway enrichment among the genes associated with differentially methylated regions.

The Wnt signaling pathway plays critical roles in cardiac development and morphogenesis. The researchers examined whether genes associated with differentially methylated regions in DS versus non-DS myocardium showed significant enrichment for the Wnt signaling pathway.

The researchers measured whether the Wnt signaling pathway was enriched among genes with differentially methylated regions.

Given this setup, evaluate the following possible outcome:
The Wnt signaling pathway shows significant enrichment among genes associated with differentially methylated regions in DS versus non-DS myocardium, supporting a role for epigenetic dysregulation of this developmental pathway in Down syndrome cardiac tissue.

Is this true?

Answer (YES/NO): NO